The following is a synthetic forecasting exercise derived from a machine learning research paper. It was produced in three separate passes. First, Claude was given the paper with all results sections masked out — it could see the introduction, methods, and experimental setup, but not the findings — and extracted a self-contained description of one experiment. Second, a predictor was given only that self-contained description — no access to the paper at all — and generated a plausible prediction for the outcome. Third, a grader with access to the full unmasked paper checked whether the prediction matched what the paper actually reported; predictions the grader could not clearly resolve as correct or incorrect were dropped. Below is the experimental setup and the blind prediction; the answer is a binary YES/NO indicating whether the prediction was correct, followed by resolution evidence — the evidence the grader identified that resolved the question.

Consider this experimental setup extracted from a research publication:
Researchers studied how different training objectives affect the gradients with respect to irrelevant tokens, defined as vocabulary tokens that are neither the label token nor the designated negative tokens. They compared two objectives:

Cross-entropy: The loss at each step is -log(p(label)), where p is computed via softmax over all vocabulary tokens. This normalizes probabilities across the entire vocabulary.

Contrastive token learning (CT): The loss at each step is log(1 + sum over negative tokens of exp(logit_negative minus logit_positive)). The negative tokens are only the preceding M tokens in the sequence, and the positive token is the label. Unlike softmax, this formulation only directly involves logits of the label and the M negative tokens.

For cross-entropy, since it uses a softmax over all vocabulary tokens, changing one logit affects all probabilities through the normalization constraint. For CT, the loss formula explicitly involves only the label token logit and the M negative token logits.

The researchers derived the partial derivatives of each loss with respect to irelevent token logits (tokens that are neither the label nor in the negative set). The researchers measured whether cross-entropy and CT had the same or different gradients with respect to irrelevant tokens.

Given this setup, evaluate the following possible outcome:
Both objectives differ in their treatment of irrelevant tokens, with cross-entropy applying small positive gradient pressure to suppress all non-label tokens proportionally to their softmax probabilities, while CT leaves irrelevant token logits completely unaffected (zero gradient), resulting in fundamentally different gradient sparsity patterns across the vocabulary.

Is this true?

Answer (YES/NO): YES